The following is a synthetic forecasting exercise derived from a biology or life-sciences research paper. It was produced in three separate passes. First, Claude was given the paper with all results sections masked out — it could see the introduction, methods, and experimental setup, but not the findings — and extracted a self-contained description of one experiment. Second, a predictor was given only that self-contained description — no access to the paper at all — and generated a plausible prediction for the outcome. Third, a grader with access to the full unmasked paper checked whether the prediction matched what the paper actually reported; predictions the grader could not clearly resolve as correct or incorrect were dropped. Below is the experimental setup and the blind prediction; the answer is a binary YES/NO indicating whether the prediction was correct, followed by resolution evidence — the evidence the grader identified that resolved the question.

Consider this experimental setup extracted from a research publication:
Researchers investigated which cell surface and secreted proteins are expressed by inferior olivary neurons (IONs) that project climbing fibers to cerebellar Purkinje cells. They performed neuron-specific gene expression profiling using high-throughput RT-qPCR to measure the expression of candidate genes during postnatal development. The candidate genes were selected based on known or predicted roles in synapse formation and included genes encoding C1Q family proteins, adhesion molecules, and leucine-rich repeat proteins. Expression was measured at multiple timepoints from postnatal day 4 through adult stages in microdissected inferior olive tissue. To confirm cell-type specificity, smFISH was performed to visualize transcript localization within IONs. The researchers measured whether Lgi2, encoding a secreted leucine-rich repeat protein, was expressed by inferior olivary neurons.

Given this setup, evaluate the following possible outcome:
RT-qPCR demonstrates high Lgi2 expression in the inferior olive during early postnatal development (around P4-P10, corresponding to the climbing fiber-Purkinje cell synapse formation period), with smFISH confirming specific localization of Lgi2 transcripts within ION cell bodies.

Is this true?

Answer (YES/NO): NO